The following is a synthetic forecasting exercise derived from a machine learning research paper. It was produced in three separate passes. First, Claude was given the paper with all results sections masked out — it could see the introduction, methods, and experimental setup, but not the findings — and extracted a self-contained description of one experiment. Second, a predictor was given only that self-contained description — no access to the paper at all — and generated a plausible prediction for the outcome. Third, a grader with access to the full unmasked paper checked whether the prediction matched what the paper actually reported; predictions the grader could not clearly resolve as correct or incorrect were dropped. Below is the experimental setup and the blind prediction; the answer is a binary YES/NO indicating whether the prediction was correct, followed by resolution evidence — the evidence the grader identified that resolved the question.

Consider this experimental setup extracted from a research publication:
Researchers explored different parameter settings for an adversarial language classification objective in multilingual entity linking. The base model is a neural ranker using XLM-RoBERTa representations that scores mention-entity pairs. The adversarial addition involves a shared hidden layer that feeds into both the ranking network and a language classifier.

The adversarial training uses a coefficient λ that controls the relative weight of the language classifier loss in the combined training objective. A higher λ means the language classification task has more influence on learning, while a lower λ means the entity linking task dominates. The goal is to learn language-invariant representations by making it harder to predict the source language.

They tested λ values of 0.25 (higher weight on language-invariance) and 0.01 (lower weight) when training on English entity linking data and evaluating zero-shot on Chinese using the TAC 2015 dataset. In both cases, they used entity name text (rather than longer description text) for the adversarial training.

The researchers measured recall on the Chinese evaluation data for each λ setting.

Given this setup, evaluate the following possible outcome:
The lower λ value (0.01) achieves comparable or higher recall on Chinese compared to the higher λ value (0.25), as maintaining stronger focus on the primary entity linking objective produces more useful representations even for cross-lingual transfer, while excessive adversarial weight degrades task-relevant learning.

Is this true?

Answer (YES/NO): NO